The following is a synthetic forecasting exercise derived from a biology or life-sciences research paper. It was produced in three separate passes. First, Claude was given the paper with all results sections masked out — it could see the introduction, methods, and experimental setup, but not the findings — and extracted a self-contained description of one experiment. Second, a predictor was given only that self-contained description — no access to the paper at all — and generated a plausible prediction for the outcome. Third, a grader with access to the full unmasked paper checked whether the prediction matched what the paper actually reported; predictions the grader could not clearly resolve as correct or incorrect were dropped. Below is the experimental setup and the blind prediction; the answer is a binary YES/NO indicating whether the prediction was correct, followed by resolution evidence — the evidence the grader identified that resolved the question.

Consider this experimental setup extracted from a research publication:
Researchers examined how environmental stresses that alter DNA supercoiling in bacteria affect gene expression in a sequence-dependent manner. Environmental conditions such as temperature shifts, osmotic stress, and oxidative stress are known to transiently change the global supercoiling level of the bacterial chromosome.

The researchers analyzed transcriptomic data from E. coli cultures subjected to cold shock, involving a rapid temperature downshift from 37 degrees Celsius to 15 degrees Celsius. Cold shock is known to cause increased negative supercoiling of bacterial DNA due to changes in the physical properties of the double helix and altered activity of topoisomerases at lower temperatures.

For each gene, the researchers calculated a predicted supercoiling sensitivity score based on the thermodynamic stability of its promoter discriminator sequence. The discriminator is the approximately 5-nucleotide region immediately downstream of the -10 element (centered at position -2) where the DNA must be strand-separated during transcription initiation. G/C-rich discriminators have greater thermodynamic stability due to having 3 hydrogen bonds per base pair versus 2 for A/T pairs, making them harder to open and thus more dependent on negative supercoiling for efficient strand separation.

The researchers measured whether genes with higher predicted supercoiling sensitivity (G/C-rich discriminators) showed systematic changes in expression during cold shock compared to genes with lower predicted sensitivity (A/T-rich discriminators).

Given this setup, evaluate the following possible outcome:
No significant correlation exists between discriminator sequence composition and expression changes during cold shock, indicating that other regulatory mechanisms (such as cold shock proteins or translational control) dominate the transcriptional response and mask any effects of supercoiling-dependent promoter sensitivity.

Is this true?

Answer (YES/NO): NO